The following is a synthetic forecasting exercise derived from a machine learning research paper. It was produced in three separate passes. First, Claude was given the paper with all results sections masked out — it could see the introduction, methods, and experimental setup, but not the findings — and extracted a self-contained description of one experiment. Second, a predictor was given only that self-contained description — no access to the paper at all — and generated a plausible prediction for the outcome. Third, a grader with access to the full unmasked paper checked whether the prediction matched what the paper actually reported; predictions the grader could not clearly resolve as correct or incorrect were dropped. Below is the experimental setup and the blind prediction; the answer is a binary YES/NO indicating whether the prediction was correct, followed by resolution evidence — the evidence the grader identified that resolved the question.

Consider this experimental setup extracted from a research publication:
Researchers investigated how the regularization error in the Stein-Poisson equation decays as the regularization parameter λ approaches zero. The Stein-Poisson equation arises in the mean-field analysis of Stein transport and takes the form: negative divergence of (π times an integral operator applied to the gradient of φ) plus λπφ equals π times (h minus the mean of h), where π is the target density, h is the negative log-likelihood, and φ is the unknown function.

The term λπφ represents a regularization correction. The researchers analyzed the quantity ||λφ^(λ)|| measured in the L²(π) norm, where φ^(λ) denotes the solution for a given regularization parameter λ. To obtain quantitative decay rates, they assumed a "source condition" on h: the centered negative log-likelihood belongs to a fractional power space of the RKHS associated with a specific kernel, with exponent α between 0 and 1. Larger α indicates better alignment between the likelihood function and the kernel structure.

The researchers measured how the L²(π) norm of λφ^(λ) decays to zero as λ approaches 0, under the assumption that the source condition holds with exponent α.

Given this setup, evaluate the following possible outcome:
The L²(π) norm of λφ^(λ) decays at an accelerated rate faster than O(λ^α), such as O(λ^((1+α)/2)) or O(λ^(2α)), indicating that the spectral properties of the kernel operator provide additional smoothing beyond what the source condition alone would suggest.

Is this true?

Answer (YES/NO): NO